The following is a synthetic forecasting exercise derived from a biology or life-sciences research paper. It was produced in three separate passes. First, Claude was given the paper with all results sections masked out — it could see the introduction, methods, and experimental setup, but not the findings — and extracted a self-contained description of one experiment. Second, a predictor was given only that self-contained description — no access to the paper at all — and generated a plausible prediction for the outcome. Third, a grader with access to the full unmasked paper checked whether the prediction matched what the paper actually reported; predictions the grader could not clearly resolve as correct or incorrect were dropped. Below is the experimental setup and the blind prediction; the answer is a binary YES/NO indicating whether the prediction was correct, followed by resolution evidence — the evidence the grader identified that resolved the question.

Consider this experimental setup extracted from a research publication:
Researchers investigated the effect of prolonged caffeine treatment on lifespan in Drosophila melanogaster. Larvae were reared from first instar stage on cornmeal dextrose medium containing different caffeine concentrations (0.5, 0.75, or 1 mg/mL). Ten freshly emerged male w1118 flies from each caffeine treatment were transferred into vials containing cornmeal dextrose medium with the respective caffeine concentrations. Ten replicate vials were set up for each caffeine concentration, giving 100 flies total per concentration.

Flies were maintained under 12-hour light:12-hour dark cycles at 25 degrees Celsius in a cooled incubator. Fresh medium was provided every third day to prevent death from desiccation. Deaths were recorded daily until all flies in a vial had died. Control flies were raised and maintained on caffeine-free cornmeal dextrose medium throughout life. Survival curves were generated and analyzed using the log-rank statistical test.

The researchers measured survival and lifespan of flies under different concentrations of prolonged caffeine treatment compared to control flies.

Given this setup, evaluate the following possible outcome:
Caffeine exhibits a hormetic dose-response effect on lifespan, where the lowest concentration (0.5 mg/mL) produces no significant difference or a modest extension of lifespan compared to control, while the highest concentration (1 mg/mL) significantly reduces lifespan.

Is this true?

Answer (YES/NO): NO